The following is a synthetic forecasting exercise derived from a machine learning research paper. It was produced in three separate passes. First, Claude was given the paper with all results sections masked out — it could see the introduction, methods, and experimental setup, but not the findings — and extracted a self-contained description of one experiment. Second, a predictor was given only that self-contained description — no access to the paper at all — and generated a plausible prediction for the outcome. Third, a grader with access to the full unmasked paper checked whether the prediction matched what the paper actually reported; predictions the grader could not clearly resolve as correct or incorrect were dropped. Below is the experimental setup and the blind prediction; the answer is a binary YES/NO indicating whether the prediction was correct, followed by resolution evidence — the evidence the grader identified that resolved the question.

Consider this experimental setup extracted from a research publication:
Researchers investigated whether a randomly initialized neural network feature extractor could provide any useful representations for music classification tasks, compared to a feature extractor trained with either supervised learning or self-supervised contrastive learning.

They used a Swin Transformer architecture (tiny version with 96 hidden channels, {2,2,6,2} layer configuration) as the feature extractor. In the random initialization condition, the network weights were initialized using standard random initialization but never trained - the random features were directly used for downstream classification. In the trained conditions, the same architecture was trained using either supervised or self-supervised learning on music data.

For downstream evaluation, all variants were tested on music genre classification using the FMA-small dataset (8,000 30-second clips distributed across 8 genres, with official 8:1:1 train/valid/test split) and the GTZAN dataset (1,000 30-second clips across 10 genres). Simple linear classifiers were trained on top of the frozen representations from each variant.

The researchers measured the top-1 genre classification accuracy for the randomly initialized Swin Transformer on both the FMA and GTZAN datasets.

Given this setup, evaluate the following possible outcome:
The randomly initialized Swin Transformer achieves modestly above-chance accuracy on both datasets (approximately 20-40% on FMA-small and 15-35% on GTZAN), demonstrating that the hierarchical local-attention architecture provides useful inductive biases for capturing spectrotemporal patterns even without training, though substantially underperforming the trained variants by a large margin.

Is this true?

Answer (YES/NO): YES